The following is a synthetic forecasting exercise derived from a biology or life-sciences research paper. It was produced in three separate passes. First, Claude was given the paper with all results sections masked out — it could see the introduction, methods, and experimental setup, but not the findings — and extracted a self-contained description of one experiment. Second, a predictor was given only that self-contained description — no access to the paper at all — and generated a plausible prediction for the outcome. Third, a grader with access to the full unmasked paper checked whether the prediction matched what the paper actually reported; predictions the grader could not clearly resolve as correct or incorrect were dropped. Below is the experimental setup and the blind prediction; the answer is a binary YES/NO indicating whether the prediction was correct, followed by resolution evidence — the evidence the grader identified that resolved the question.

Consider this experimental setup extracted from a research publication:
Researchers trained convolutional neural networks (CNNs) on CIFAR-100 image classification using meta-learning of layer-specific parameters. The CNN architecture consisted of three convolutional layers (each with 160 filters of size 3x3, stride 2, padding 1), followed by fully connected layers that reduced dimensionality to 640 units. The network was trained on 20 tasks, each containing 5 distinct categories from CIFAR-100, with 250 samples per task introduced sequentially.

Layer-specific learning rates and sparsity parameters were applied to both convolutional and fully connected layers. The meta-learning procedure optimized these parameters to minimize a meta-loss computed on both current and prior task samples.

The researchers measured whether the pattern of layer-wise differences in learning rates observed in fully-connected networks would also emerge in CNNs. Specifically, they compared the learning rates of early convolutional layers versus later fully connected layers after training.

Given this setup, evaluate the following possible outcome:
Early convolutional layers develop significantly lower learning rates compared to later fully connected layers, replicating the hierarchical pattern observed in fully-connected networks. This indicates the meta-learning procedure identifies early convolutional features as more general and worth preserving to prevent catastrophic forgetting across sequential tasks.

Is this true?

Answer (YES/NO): YES